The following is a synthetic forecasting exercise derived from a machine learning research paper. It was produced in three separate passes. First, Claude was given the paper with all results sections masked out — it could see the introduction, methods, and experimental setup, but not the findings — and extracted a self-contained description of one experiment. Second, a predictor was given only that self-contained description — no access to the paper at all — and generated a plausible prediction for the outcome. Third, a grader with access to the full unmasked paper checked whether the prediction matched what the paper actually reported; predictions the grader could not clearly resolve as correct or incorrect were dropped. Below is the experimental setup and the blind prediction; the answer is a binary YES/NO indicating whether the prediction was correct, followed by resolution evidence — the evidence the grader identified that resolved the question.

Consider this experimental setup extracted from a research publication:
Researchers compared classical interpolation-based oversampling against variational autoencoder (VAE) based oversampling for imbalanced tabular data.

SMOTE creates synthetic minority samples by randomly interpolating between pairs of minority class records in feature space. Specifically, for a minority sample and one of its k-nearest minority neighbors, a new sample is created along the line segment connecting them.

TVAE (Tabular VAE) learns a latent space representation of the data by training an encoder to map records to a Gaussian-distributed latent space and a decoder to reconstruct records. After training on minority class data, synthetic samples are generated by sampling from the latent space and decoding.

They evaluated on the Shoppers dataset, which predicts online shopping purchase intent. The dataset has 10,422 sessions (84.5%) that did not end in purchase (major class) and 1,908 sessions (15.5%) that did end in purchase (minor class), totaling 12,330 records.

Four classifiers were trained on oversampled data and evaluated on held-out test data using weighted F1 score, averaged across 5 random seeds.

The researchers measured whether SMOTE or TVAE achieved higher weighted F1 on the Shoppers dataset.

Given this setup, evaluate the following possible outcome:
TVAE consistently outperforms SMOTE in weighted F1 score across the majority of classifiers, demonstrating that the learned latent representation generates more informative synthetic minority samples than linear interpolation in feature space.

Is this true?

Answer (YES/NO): NO